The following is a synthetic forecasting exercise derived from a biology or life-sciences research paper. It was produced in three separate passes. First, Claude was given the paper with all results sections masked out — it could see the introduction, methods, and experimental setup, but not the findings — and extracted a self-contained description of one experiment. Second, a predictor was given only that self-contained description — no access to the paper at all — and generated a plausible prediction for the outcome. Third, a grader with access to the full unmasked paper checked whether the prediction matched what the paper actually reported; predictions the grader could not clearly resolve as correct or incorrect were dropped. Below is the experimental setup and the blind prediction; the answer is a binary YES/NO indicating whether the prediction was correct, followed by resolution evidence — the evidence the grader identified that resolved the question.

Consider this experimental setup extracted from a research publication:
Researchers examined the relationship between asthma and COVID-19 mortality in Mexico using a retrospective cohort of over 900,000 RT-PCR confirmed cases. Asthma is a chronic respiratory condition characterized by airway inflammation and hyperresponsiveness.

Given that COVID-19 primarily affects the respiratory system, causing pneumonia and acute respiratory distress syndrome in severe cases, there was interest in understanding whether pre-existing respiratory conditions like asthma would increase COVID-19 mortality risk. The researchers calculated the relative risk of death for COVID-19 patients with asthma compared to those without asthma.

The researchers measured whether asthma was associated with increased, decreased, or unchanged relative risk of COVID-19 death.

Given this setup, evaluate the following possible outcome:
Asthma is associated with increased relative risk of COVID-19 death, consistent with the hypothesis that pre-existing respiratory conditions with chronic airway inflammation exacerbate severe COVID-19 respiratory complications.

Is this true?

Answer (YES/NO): NO